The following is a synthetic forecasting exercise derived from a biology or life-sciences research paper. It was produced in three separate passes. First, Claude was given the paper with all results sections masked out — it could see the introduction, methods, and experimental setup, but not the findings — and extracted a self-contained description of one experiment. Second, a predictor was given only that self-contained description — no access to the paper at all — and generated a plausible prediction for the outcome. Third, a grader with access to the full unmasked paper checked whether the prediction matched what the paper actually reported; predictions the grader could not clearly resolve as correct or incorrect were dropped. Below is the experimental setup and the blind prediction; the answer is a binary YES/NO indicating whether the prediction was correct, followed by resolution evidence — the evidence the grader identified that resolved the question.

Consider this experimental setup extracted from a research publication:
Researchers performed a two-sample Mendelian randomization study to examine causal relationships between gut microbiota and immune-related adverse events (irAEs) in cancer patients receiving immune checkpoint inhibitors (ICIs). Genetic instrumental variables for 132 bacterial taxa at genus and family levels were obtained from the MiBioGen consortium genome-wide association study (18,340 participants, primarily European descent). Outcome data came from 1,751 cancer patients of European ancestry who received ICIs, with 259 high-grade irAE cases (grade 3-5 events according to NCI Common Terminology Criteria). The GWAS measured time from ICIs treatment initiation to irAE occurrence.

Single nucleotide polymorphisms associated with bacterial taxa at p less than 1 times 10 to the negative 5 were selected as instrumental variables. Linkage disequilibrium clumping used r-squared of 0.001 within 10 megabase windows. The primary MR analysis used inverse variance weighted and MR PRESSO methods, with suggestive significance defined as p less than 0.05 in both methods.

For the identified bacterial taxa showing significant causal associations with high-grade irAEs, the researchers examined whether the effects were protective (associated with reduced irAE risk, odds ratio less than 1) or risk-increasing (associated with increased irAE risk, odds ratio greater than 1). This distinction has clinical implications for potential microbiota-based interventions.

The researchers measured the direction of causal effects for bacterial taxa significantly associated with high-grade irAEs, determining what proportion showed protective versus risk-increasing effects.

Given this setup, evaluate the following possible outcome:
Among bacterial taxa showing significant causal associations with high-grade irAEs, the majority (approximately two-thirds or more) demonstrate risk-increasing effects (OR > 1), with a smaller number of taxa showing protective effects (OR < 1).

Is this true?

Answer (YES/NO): NO